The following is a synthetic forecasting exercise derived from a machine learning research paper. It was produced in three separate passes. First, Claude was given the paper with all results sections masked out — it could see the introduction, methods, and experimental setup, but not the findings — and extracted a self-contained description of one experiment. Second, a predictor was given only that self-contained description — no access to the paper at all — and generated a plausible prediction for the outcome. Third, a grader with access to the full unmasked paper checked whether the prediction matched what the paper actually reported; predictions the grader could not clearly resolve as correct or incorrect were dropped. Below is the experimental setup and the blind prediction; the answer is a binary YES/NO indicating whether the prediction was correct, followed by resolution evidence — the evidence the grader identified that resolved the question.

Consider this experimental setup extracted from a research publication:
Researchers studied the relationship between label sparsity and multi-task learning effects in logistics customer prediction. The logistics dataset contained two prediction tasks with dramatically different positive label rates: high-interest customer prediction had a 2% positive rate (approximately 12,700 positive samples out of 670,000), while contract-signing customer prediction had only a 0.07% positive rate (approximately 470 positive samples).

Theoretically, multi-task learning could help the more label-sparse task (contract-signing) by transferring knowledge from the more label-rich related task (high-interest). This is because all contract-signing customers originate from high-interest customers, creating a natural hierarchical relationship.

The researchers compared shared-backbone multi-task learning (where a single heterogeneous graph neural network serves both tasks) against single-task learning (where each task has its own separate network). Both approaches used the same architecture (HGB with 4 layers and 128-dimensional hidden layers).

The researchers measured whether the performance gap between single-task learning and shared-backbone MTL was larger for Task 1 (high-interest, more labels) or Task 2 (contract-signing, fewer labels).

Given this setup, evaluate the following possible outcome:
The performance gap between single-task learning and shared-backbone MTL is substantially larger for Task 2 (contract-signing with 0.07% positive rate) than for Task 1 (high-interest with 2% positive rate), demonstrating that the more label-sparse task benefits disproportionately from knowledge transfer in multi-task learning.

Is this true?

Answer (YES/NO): NO